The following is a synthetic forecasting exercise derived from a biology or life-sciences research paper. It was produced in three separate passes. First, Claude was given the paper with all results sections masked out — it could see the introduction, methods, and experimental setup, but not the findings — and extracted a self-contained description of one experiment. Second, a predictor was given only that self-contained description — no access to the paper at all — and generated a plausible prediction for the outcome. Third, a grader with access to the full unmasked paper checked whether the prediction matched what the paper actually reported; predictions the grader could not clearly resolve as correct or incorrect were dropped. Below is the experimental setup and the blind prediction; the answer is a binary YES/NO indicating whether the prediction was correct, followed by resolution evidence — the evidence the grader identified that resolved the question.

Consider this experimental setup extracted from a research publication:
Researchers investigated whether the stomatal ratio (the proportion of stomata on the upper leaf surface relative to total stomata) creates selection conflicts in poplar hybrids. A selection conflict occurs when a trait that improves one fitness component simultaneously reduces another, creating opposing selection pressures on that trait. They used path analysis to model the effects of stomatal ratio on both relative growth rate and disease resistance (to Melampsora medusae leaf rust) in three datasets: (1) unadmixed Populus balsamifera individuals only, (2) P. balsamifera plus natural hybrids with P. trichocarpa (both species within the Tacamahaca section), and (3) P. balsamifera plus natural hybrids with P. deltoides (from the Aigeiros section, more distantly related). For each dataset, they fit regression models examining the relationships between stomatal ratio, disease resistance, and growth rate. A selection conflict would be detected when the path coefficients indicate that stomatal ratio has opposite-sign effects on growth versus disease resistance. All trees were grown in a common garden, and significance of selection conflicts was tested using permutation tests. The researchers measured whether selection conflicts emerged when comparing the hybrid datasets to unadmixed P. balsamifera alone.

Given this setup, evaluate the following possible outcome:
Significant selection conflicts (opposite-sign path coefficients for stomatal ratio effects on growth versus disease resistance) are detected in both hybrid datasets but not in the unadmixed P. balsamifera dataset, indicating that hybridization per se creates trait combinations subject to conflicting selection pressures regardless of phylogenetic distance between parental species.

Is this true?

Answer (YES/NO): NO